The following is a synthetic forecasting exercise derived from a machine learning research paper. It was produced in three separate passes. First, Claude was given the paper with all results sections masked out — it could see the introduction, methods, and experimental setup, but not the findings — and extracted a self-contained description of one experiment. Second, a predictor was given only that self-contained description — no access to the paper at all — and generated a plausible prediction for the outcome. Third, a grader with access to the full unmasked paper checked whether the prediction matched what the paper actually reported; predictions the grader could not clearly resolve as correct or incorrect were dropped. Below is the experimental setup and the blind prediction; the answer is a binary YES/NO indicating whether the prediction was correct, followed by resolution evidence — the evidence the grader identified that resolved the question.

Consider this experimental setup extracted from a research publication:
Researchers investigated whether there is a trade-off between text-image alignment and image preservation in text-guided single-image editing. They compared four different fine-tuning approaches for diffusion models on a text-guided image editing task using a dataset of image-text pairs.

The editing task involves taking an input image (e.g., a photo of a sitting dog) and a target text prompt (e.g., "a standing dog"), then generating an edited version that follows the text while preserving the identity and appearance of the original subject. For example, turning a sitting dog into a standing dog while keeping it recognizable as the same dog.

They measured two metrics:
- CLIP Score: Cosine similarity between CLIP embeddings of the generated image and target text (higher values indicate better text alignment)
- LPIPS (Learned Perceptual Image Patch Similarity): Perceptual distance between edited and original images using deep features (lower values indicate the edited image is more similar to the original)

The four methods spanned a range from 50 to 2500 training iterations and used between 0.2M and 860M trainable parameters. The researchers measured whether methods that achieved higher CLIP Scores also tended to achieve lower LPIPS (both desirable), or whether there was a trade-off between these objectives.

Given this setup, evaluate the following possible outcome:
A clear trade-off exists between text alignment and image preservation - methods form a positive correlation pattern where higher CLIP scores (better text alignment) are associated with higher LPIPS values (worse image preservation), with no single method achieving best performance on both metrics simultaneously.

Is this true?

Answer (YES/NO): YES